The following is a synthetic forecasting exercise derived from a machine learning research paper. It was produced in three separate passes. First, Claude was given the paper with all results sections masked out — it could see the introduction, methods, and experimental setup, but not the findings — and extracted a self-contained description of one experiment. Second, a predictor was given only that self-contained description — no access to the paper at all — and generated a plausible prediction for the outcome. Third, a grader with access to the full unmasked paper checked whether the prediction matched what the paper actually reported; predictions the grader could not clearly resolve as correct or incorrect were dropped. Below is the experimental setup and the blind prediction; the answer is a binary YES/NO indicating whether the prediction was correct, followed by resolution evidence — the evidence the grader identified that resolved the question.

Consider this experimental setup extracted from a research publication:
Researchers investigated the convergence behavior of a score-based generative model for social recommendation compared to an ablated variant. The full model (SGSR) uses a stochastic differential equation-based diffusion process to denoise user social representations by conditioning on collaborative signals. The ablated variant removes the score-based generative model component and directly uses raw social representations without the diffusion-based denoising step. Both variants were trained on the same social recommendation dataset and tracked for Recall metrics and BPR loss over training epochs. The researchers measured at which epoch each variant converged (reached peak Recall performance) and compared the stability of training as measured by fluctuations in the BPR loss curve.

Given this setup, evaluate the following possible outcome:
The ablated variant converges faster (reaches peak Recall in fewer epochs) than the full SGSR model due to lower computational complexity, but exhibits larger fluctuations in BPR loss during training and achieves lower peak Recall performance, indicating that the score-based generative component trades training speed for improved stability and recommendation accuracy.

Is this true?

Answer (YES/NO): NO